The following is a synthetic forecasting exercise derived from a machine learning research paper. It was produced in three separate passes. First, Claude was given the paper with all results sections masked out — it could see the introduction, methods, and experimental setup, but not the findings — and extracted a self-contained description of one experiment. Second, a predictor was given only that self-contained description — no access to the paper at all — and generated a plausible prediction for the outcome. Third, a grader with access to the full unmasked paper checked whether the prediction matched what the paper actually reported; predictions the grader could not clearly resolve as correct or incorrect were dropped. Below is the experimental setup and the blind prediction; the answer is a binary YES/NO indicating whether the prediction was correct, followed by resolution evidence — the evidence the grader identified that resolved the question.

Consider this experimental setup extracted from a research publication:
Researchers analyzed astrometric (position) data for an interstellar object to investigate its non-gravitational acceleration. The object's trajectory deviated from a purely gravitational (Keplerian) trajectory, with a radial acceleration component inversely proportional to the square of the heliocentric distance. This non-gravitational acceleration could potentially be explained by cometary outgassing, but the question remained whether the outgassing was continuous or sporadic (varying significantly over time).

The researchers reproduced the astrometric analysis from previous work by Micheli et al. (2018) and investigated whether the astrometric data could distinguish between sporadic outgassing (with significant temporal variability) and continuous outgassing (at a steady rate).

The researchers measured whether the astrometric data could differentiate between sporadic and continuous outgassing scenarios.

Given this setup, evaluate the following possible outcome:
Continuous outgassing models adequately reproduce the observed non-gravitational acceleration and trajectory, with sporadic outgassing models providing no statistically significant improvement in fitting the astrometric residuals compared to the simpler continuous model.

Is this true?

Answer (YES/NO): NO